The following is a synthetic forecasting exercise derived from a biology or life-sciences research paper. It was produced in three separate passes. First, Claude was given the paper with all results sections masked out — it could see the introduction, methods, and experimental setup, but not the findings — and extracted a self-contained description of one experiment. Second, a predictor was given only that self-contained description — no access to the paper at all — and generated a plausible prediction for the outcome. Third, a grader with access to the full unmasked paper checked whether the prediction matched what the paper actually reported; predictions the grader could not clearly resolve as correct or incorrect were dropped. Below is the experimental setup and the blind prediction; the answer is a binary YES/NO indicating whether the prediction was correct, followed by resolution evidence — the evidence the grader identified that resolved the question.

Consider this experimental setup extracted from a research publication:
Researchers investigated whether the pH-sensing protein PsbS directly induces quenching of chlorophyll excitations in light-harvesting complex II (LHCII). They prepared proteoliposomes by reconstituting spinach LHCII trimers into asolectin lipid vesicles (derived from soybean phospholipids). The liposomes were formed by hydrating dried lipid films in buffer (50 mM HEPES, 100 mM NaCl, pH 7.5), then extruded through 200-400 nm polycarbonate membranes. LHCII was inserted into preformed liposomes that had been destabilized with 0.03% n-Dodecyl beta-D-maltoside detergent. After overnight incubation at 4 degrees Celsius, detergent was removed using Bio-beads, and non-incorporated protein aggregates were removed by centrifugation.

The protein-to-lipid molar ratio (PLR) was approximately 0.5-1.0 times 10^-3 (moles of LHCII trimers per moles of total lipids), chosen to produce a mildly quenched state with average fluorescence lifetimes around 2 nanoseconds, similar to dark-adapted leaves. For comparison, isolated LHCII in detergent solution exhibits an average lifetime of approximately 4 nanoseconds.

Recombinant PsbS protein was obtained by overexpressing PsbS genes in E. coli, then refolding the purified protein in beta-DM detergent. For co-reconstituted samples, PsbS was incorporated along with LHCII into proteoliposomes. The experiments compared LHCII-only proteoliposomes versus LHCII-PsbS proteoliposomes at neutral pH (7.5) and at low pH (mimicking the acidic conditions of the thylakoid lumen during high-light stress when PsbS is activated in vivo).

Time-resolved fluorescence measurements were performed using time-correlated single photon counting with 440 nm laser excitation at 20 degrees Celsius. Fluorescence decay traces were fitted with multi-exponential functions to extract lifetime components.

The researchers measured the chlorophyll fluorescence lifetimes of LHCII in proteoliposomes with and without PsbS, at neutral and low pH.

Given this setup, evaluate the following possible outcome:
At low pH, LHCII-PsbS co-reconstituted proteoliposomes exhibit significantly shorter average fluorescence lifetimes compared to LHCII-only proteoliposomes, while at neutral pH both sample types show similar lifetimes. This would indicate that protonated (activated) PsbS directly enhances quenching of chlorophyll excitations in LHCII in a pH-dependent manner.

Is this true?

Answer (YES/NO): NO